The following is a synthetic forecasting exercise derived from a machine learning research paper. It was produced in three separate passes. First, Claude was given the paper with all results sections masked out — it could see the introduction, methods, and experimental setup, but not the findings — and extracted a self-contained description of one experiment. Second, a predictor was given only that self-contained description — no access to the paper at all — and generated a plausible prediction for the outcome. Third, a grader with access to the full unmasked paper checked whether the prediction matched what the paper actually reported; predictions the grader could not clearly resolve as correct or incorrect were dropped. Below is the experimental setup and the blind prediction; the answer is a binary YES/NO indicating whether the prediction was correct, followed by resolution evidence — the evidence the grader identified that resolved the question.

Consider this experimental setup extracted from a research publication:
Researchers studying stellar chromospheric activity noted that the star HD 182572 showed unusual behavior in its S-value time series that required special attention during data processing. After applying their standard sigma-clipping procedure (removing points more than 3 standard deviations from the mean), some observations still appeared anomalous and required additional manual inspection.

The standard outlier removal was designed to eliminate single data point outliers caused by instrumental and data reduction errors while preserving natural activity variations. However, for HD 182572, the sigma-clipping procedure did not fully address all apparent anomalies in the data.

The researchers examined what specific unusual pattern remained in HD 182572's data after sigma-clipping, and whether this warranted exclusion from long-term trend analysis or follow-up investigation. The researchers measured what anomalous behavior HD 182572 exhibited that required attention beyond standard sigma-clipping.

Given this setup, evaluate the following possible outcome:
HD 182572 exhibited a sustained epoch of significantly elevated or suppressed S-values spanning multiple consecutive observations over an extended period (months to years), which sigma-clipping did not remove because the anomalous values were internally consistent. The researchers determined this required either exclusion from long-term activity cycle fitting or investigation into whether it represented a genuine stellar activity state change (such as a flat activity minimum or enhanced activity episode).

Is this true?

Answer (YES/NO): NO